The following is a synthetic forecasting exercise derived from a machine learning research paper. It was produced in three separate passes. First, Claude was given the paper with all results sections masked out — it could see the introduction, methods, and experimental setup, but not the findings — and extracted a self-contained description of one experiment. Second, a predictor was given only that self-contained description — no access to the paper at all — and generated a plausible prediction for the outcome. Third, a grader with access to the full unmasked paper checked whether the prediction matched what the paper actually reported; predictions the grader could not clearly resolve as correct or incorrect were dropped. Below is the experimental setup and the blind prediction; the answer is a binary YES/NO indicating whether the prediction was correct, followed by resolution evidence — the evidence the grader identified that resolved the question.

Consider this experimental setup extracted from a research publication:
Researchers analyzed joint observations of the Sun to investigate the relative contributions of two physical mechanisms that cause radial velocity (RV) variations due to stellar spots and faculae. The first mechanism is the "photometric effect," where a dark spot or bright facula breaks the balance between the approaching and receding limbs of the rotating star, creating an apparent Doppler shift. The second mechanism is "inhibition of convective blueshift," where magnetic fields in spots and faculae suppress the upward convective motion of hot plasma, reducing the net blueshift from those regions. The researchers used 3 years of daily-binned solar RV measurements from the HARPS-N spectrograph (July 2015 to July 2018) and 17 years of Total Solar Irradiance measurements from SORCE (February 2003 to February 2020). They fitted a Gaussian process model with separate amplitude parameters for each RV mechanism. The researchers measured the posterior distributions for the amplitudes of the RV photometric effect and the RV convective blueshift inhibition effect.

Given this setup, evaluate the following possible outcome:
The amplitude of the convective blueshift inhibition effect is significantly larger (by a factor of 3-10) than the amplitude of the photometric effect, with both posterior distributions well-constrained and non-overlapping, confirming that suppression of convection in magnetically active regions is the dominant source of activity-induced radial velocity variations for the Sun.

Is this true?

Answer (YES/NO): NO